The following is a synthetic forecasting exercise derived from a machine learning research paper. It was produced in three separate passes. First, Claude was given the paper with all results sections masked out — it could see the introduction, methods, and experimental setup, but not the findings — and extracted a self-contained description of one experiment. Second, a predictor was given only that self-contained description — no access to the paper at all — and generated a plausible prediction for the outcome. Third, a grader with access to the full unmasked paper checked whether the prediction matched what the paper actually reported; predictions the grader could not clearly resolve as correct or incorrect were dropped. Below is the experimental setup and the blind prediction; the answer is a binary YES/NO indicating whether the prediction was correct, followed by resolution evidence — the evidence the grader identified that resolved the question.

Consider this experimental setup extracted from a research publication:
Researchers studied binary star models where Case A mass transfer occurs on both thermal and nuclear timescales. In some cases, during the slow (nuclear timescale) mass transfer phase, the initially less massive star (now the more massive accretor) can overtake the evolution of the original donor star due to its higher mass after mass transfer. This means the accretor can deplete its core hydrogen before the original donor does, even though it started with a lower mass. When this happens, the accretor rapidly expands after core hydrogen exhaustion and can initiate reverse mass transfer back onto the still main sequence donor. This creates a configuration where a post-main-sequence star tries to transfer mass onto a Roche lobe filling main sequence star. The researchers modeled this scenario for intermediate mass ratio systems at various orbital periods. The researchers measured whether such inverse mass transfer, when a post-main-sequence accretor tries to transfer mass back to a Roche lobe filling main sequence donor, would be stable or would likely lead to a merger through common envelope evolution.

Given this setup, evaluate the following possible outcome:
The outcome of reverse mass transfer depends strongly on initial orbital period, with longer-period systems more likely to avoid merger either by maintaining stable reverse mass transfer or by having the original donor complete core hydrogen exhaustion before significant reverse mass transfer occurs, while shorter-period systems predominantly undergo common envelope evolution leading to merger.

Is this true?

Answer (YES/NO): NO